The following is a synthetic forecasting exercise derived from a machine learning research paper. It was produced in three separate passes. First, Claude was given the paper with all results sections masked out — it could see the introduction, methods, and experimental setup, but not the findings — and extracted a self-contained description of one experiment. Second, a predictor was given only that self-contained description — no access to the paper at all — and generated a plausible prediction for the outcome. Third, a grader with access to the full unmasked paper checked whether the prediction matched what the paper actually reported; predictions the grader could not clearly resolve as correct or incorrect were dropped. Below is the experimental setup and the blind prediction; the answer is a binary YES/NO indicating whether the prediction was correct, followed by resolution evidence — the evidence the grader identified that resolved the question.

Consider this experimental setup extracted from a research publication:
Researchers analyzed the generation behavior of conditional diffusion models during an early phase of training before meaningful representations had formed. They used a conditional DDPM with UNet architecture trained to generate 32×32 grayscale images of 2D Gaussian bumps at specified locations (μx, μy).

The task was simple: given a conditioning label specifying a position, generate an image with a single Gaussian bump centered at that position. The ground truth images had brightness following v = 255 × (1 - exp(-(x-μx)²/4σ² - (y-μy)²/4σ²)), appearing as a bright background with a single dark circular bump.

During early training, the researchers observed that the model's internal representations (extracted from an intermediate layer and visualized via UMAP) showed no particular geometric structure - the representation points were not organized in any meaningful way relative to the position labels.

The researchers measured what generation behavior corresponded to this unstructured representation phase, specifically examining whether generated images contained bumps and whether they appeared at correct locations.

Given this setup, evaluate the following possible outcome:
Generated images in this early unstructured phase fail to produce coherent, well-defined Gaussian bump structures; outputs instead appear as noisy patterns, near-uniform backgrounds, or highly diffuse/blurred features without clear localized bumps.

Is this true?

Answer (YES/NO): NO